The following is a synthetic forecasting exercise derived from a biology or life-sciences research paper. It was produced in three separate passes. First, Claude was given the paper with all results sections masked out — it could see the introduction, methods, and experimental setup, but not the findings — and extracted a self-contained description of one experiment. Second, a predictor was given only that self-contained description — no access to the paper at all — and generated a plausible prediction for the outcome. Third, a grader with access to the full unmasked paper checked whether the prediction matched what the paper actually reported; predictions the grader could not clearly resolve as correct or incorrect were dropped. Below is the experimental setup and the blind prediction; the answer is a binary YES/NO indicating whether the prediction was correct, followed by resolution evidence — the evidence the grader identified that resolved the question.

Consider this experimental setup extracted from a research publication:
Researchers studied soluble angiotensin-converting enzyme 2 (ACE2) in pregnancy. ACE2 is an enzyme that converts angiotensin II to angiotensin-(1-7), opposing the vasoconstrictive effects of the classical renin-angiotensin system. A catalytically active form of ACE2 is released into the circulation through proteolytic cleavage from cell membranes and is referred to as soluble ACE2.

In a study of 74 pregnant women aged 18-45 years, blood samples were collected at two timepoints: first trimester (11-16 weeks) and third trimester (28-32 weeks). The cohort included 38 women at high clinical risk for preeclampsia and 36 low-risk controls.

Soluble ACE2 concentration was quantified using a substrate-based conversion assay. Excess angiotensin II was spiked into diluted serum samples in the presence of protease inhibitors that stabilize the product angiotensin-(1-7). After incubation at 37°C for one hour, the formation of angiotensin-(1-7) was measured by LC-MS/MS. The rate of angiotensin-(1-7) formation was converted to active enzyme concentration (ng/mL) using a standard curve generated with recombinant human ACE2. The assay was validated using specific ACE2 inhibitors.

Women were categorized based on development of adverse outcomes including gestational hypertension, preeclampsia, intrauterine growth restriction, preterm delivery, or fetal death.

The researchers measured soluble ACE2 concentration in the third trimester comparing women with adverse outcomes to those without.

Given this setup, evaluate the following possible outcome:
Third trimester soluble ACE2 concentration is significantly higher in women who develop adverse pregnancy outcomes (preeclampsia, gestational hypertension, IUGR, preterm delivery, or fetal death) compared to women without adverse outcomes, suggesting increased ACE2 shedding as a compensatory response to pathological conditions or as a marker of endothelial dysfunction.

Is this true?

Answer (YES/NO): NO